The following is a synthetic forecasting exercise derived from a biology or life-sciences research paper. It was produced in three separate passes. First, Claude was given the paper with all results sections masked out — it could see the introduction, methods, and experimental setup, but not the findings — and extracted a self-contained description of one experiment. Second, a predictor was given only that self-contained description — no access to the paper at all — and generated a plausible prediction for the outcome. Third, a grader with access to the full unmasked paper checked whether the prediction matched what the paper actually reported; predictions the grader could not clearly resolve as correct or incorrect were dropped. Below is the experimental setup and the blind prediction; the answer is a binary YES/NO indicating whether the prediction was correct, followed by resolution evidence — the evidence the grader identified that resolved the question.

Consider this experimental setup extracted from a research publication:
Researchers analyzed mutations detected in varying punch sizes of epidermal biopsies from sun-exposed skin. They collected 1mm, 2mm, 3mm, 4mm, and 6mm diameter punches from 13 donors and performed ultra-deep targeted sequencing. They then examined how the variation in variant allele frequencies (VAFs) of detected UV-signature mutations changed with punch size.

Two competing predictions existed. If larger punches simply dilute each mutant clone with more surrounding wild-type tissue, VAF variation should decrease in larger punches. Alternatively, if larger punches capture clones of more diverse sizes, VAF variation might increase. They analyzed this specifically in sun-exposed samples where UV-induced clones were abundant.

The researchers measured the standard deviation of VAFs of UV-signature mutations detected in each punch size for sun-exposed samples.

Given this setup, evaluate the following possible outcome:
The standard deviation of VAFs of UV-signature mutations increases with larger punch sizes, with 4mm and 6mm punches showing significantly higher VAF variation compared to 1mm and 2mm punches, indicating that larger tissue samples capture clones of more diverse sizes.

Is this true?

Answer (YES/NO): NO